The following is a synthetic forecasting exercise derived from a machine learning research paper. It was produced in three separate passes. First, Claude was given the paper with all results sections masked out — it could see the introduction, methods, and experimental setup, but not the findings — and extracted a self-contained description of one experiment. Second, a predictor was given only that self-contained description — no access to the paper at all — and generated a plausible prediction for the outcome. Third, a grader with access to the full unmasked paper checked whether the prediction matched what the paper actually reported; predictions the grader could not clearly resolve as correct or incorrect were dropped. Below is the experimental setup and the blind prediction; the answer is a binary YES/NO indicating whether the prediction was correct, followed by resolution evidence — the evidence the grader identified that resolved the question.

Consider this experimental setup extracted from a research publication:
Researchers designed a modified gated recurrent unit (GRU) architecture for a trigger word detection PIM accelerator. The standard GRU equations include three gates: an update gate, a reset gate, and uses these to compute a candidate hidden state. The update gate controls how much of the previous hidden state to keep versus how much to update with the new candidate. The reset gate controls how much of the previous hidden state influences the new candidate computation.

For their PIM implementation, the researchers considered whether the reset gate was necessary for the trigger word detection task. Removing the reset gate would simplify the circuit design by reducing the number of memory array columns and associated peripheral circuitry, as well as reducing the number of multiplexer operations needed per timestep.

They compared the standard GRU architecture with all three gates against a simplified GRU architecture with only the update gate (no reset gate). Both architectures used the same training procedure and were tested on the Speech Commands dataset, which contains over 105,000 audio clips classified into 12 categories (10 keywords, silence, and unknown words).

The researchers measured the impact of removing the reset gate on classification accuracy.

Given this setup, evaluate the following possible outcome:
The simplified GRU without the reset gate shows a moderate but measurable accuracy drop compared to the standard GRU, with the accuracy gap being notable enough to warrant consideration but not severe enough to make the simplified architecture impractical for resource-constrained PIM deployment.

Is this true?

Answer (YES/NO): NO